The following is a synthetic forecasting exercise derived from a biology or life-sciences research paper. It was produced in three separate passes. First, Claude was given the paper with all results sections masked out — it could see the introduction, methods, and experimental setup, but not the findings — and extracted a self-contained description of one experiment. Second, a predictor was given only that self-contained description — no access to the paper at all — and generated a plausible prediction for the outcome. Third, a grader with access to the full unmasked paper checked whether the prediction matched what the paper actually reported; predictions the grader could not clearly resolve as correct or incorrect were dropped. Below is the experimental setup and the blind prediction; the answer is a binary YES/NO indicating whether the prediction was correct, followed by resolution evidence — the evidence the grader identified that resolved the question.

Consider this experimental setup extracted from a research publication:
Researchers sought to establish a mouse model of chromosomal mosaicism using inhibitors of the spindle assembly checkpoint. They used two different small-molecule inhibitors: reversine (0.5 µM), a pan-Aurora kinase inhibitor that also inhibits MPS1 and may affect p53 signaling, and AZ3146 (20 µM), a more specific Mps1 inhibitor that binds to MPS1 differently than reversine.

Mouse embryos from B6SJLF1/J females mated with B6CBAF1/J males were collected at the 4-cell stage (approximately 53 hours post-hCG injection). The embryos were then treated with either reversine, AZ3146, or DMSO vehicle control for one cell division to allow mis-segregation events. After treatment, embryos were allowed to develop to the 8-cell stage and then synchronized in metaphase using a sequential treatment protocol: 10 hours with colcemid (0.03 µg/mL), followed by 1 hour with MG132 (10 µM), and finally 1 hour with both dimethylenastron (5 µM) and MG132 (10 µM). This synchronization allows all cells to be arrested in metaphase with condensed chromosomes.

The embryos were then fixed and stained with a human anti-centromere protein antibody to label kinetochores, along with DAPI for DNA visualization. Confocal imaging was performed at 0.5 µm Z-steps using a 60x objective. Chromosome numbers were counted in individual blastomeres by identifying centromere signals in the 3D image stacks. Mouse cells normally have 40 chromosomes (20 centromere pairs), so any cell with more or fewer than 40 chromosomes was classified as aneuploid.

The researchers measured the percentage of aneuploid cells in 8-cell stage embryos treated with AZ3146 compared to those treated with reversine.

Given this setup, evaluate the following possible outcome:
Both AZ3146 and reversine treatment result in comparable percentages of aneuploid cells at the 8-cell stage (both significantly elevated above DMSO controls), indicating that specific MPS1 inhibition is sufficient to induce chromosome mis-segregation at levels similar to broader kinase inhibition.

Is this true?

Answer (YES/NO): NO